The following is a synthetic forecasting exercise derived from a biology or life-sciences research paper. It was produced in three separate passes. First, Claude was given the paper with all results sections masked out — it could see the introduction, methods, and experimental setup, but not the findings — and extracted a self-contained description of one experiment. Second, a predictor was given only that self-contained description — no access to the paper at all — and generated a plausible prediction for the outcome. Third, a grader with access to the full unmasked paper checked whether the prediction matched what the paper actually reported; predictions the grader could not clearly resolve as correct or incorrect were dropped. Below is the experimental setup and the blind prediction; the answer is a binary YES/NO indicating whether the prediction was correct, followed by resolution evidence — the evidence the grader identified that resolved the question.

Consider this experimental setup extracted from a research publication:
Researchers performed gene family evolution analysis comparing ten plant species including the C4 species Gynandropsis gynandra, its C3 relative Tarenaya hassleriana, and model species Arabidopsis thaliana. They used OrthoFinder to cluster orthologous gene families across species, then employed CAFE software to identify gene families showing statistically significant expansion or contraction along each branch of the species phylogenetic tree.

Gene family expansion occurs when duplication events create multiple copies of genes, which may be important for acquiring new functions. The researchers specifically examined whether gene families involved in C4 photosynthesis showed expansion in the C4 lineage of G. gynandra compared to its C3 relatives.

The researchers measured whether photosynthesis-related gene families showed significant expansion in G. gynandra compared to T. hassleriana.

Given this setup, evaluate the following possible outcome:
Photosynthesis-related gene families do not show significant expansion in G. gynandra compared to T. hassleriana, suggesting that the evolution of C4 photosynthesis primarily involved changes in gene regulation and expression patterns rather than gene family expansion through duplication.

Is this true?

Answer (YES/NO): NO